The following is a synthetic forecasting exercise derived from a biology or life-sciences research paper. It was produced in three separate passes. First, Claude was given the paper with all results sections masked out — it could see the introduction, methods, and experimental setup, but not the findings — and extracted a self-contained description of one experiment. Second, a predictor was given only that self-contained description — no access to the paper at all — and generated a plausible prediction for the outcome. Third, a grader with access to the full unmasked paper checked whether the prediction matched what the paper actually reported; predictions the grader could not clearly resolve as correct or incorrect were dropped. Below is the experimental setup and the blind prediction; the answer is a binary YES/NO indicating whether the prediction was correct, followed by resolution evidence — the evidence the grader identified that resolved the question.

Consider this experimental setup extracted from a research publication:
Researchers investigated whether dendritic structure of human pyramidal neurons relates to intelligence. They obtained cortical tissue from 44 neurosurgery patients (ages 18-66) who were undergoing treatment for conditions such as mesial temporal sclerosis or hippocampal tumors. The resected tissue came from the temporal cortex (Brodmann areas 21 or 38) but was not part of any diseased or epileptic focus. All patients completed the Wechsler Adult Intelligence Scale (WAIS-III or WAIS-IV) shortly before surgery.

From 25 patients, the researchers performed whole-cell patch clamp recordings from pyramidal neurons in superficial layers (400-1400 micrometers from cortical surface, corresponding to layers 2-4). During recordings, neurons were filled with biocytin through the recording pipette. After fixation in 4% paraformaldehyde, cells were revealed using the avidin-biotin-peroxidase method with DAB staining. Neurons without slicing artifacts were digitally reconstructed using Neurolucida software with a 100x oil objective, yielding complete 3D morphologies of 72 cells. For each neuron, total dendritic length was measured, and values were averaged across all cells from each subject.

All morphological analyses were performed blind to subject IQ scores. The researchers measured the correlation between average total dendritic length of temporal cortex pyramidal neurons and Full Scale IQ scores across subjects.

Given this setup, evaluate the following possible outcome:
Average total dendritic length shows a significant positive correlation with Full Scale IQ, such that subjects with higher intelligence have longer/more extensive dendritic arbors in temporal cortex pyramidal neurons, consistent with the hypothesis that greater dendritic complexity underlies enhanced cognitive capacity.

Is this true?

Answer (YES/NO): YES